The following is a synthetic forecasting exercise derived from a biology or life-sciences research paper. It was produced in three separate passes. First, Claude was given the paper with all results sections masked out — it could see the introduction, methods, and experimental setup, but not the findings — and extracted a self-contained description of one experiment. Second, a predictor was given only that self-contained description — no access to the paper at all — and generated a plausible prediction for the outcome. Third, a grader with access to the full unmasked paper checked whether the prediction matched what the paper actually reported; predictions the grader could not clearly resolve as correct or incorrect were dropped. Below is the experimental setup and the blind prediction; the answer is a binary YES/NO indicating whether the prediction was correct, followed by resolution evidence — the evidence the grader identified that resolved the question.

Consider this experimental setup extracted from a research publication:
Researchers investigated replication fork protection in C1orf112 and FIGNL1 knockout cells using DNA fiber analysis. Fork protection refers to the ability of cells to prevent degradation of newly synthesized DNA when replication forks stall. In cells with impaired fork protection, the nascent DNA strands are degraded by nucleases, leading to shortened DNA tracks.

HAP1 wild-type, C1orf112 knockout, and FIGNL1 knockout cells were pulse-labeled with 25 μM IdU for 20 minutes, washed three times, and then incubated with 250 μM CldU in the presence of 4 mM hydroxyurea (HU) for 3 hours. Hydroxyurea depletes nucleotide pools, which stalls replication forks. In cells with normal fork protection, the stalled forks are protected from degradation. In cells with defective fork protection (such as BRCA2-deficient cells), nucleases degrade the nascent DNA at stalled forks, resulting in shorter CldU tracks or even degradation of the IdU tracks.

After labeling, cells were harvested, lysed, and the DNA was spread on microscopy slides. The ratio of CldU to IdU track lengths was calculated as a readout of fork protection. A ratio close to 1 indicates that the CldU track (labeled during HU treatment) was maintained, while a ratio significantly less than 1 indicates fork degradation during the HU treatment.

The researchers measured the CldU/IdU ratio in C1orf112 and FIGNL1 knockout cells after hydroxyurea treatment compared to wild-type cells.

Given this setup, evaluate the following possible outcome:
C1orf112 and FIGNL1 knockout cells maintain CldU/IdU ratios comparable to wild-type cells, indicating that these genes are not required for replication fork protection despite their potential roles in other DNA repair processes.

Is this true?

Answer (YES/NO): NO